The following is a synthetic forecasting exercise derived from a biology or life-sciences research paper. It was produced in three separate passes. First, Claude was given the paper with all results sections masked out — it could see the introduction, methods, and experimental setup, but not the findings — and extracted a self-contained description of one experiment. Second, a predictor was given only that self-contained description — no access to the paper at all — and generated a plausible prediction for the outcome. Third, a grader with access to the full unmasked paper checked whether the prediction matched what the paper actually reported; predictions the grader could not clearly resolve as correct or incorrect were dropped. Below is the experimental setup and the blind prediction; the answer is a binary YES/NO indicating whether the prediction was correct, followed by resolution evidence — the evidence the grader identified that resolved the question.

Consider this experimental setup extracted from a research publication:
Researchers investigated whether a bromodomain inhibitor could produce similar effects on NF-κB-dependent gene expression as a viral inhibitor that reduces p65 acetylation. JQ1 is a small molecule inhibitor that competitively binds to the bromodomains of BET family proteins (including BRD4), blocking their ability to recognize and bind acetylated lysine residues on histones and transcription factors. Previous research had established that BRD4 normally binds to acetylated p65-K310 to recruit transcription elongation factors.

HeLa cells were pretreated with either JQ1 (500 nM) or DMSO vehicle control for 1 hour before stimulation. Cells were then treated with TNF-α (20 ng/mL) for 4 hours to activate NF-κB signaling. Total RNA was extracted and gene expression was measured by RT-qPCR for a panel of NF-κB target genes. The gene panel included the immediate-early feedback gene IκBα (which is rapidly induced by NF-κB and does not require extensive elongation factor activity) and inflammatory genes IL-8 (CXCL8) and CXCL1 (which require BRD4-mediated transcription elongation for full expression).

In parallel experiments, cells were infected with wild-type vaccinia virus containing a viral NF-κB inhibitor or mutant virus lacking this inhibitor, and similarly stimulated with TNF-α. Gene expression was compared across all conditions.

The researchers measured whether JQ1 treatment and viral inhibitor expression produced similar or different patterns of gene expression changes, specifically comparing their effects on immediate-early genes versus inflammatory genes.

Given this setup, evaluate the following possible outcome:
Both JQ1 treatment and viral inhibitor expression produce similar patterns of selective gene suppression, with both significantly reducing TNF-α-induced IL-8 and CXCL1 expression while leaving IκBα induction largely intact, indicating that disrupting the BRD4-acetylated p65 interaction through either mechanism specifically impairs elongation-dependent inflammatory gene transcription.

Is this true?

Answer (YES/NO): NO